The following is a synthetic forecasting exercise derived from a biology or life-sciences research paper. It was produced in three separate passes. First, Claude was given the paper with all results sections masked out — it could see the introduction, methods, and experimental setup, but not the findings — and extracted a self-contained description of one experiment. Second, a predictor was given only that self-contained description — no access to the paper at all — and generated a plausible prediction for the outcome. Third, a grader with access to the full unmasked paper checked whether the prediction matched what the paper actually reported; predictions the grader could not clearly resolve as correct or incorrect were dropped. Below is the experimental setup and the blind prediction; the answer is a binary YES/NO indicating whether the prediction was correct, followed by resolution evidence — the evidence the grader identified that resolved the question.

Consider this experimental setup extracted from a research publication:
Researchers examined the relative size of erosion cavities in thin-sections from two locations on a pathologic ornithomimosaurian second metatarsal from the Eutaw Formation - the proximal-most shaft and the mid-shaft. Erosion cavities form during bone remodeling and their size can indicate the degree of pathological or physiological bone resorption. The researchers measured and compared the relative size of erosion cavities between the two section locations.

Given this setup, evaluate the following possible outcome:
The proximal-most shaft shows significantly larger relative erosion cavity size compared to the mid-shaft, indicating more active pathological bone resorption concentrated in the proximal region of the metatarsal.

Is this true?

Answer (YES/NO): NO